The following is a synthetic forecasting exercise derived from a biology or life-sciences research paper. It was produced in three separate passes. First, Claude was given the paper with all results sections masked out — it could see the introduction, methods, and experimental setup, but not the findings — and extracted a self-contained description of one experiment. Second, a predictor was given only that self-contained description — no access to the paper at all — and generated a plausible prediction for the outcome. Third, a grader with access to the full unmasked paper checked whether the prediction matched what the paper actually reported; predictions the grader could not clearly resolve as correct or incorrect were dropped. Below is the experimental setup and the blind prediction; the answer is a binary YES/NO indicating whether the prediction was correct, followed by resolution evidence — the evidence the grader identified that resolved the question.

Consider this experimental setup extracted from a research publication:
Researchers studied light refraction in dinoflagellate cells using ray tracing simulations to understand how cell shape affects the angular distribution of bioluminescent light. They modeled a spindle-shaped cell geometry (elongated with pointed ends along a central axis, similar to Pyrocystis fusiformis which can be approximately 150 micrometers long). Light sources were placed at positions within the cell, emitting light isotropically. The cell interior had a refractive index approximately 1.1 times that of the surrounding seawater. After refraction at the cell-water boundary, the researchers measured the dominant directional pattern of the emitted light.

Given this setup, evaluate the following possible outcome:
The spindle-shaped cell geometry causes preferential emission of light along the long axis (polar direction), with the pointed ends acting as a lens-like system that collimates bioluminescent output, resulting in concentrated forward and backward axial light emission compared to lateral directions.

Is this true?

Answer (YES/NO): NO